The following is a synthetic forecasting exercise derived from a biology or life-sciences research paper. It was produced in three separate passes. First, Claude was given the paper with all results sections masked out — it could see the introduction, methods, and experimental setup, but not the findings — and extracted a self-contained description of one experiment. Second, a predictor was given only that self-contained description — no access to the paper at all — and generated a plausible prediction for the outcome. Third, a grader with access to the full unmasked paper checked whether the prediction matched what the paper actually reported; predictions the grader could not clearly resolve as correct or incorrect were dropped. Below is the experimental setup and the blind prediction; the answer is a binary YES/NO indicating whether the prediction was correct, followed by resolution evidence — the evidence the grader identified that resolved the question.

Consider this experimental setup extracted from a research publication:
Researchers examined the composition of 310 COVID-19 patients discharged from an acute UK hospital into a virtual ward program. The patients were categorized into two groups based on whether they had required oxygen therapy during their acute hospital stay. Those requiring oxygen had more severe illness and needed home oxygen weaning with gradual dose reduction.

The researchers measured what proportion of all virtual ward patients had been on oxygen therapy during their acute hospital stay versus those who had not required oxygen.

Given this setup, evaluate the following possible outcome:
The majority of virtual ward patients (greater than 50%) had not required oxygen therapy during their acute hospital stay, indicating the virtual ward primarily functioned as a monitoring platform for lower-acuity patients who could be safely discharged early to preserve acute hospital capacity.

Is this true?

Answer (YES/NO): YES